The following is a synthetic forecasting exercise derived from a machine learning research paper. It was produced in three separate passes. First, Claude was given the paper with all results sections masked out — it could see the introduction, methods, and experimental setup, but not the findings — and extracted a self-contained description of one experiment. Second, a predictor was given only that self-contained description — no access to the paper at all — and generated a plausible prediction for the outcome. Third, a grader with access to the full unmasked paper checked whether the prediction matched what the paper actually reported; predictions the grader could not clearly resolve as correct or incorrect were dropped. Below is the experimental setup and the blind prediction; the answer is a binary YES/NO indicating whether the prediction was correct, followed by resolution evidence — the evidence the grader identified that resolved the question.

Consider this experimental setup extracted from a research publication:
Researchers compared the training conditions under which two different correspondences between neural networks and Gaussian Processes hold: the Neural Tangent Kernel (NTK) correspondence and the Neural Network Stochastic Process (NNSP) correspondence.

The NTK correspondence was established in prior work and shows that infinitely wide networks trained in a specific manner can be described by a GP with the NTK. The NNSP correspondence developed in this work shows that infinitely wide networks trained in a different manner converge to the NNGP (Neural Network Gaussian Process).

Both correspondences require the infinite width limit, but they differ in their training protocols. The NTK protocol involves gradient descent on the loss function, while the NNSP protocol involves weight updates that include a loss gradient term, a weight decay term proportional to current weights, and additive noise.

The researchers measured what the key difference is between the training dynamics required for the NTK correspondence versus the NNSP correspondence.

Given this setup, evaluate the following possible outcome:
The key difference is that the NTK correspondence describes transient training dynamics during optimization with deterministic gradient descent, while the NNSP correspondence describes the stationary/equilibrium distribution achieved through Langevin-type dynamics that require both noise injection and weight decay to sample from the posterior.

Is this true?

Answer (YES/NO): NO